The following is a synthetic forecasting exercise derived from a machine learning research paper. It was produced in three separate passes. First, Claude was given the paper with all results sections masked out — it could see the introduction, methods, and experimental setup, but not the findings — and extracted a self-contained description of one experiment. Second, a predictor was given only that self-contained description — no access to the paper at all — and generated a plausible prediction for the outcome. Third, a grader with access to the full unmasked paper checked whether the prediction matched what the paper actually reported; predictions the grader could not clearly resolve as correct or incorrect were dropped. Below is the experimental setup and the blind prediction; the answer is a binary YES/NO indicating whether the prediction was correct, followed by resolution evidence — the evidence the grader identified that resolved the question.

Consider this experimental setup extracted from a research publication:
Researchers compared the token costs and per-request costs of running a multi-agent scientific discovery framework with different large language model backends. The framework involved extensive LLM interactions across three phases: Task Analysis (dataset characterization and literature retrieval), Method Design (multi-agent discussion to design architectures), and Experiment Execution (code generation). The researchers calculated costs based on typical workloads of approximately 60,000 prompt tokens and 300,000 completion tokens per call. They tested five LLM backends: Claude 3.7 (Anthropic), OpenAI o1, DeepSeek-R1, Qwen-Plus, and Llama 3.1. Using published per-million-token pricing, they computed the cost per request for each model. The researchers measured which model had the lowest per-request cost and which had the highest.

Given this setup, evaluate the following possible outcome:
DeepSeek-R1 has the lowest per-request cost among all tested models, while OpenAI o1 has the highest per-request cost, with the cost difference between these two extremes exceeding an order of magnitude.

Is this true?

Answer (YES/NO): NO